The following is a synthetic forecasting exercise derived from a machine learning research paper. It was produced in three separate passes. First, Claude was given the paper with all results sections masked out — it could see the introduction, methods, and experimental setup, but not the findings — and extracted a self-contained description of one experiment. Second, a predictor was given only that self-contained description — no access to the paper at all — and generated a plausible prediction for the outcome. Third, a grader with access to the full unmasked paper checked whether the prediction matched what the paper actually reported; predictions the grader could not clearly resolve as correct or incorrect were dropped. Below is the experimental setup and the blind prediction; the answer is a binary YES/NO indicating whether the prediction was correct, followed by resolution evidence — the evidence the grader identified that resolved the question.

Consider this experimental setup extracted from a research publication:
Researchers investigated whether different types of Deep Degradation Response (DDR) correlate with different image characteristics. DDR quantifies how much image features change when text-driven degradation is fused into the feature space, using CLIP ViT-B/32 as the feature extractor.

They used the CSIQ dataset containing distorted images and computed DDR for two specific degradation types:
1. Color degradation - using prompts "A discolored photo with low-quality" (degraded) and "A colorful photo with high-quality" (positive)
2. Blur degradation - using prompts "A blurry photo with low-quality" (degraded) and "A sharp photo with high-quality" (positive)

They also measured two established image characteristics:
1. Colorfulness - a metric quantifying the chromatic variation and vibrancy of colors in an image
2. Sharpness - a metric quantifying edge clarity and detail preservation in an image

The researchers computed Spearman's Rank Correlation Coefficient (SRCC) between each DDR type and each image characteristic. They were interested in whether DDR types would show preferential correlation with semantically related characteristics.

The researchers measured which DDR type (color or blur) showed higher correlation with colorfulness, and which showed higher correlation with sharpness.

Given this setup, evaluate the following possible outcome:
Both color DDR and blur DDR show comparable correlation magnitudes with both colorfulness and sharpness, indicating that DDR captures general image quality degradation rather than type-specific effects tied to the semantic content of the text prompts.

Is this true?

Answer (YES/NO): NO